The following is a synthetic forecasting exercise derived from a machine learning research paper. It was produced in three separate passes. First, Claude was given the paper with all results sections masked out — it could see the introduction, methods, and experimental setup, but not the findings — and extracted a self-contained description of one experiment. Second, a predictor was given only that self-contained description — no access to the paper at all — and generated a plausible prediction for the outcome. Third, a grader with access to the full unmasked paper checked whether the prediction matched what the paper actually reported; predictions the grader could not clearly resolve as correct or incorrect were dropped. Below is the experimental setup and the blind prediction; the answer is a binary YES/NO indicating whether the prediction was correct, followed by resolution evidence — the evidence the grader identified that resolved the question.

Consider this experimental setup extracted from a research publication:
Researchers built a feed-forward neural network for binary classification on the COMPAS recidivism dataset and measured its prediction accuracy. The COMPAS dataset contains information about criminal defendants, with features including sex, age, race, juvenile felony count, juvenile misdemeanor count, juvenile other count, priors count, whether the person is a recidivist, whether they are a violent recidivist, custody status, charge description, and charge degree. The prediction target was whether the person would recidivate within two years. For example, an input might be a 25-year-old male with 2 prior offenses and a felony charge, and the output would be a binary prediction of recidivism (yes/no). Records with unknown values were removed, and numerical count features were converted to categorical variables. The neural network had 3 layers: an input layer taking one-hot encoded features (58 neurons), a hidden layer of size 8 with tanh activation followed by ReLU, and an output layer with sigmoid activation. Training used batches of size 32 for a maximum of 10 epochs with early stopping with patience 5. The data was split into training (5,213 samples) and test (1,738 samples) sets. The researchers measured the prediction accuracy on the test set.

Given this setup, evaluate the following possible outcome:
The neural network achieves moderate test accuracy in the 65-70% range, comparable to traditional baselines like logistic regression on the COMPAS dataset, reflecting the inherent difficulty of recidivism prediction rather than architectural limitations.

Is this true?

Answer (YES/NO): NO